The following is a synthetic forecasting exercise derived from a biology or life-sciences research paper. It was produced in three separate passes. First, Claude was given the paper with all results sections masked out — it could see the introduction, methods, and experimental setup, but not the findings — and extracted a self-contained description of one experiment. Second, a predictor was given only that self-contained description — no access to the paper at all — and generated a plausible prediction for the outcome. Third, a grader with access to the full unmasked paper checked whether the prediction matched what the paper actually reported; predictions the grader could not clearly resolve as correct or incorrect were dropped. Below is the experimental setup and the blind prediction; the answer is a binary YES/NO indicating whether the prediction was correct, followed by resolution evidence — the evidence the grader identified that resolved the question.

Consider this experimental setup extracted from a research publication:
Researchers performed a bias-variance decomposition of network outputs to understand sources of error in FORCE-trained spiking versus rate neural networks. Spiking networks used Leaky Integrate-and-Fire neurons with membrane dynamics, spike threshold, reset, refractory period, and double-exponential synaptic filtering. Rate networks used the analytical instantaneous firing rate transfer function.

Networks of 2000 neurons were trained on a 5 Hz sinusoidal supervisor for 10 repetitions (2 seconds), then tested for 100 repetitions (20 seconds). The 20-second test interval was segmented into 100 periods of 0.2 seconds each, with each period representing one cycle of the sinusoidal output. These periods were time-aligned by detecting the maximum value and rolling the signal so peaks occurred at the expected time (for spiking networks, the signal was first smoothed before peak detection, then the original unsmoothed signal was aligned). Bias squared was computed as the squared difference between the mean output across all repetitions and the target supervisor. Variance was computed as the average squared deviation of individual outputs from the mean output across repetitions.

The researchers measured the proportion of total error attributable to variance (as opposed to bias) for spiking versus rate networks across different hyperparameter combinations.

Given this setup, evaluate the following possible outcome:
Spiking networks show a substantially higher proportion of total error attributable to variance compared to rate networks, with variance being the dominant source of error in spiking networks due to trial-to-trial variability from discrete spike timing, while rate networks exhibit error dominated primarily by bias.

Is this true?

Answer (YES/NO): YES